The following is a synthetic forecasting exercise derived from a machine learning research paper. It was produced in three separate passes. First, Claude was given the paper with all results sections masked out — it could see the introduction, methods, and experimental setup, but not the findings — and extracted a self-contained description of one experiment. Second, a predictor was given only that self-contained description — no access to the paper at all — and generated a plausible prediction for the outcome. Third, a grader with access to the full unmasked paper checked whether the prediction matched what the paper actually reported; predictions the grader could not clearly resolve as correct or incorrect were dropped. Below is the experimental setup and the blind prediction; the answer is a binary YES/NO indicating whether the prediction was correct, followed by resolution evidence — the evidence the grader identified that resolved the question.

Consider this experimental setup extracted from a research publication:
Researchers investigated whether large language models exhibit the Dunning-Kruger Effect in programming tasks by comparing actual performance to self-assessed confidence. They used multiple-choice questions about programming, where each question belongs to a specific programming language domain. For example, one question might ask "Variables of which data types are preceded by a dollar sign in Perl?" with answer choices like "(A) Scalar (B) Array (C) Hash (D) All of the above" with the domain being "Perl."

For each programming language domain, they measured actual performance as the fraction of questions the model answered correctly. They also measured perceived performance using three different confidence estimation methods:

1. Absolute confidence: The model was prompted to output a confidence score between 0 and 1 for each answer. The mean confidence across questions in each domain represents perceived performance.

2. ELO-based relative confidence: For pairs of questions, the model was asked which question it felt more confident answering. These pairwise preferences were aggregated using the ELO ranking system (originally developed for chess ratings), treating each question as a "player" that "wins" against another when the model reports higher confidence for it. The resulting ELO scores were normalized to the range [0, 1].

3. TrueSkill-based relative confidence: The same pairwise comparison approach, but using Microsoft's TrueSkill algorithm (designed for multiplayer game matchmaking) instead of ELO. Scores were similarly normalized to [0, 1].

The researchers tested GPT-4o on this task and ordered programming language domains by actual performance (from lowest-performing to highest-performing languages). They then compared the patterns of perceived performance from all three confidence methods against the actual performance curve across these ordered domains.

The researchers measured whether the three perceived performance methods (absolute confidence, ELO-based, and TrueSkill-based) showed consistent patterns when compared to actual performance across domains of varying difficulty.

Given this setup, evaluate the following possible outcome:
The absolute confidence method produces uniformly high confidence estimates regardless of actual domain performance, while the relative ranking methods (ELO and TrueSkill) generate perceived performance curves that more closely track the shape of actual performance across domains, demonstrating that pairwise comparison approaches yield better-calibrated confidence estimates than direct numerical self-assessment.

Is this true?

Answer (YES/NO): NO